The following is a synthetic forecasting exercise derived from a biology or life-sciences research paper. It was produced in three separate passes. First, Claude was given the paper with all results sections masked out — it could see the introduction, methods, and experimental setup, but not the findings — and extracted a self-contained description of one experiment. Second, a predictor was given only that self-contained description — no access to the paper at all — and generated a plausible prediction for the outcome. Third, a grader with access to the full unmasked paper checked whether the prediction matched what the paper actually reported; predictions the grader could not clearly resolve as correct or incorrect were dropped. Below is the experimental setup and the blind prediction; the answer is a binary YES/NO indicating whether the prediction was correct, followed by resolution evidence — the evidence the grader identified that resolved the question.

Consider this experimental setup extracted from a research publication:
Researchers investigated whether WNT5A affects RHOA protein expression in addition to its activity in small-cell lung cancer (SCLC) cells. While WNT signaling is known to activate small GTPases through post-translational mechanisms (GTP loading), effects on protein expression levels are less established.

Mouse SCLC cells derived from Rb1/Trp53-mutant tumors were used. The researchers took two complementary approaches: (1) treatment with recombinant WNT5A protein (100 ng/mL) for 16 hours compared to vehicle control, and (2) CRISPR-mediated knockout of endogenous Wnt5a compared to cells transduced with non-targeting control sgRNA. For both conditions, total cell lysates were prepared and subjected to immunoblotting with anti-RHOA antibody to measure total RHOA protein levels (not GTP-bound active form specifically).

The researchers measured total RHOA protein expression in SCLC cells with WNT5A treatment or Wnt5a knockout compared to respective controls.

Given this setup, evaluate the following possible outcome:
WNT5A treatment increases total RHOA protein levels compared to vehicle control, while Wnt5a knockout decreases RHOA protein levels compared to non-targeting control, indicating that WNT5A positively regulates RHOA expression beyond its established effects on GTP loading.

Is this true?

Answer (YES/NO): YES